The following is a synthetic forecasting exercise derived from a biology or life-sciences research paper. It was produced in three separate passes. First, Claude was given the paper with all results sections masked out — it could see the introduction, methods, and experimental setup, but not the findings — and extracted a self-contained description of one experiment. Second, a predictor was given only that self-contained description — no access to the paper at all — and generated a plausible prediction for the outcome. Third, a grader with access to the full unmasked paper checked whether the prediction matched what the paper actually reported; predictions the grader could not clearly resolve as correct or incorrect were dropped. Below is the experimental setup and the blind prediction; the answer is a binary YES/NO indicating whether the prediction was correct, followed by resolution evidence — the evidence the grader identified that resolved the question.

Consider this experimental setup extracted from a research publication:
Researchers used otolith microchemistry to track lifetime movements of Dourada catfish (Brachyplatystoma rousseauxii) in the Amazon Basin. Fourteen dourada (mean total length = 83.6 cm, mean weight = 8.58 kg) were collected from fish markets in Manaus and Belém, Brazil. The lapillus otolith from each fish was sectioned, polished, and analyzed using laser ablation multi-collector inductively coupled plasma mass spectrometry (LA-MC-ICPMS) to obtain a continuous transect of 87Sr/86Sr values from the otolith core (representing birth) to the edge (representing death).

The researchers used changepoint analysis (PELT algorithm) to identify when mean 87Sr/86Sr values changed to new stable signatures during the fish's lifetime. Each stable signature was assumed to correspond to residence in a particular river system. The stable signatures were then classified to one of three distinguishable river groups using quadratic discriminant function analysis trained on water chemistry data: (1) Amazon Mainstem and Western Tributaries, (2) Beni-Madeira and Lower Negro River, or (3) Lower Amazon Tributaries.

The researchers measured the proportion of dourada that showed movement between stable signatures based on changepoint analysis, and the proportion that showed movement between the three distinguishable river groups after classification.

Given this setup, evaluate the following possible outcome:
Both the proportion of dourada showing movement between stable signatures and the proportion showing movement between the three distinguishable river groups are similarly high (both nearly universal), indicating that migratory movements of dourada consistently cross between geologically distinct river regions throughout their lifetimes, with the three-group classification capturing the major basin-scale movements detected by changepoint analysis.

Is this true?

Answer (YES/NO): NO